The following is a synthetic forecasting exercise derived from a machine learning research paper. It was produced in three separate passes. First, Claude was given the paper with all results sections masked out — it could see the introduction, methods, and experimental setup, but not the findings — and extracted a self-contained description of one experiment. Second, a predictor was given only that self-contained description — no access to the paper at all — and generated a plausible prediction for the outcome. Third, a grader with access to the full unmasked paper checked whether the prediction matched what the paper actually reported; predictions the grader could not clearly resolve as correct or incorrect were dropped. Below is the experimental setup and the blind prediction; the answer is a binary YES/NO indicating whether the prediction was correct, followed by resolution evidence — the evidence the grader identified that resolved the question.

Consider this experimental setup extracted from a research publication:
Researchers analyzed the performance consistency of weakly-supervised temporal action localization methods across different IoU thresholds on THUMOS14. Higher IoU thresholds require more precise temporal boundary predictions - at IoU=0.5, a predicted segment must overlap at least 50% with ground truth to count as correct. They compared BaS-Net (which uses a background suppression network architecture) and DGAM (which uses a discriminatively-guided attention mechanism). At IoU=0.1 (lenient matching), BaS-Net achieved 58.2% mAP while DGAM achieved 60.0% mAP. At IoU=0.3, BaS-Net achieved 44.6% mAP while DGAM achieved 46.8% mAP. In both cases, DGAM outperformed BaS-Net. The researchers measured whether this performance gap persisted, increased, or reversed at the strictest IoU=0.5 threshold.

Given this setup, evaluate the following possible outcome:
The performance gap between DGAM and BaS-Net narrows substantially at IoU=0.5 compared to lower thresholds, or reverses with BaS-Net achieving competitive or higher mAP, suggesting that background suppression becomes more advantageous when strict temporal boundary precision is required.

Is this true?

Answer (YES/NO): NO